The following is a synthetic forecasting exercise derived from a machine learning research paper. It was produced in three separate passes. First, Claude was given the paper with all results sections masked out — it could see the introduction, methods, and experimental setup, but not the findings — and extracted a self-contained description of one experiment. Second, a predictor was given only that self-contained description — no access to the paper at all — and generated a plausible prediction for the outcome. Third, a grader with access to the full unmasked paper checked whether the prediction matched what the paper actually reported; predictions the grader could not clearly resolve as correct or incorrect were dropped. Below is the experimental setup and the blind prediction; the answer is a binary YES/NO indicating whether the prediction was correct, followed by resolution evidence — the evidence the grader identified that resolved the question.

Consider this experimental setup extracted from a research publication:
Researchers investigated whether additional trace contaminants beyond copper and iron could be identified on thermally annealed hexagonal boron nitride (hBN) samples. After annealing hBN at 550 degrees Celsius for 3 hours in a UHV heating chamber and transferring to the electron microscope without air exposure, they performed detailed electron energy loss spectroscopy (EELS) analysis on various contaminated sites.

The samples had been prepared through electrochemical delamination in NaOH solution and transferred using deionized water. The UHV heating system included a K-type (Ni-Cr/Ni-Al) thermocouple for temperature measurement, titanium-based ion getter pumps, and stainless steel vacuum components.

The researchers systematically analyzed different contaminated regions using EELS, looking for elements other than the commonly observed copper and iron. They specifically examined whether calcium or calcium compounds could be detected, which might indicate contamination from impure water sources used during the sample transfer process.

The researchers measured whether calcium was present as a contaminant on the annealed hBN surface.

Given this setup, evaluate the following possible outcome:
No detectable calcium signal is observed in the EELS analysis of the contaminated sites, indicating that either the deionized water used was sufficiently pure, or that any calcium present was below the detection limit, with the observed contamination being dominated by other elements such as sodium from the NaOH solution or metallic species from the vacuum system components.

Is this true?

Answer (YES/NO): NO